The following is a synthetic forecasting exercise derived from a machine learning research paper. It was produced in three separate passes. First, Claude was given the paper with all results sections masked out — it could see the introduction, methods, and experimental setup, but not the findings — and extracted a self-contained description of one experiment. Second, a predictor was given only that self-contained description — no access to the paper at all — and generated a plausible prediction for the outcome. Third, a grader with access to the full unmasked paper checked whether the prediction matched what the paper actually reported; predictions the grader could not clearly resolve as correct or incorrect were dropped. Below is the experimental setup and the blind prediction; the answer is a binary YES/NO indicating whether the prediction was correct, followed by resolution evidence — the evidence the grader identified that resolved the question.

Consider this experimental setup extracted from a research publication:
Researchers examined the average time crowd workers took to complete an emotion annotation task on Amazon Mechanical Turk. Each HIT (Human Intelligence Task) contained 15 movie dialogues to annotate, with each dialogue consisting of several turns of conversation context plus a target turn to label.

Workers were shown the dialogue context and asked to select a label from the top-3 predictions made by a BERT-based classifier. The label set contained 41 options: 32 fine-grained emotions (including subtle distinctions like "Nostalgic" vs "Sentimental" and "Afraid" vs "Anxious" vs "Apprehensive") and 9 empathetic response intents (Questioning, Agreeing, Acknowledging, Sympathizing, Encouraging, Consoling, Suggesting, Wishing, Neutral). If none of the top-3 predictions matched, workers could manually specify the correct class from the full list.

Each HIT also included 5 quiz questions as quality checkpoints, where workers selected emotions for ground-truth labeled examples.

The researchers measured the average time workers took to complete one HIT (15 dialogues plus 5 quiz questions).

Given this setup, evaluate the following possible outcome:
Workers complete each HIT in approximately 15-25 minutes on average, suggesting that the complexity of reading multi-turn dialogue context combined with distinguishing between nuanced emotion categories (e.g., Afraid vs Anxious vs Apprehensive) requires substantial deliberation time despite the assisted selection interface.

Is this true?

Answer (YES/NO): YES